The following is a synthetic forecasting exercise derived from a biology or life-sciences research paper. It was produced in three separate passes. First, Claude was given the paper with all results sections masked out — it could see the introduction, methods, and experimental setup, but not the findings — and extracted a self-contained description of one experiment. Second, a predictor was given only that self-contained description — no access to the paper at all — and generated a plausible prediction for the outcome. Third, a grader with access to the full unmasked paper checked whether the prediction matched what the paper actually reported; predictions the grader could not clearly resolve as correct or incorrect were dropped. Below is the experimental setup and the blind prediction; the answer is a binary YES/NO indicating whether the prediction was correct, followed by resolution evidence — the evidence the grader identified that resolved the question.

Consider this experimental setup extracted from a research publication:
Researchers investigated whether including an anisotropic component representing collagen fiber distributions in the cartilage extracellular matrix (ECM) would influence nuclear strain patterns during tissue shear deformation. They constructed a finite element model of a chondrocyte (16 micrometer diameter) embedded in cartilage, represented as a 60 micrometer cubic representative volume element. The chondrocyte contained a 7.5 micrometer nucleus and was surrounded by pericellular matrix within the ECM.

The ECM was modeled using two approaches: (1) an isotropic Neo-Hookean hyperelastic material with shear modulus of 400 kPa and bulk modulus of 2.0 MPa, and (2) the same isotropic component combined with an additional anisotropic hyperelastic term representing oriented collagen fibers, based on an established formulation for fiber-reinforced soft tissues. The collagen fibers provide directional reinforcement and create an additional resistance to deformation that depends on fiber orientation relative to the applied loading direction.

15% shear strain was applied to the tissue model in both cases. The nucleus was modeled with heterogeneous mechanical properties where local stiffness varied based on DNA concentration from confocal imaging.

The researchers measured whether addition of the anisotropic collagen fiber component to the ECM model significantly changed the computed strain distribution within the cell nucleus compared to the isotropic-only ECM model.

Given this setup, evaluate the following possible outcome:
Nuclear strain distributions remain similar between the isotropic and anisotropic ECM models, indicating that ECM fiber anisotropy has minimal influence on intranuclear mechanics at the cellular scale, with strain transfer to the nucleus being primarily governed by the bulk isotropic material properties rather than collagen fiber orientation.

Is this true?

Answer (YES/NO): YES